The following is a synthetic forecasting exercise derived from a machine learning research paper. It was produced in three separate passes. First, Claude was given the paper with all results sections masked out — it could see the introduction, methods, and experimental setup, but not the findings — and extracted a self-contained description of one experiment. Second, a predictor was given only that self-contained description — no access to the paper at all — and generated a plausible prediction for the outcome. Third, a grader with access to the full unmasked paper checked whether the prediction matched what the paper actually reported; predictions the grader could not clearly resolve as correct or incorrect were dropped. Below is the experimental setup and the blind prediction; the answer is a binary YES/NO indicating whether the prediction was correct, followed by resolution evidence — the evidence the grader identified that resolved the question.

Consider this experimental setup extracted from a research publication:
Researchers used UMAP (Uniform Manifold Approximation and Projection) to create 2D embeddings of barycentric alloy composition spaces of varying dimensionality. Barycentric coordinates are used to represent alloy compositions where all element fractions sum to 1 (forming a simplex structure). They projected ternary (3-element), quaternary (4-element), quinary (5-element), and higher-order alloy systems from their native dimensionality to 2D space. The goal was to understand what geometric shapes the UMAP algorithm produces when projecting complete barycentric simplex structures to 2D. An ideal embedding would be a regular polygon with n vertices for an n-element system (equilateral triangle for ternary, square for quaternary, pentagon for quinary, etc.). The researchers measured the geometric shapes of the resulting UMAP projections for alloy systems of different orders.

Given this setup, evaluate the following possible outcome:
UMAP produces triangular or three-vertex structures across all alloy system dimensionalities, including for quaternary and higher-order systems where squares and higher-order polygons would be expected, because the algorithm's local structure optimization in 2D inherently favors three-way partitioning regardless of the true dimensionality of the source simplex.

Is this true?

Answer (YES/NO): NO